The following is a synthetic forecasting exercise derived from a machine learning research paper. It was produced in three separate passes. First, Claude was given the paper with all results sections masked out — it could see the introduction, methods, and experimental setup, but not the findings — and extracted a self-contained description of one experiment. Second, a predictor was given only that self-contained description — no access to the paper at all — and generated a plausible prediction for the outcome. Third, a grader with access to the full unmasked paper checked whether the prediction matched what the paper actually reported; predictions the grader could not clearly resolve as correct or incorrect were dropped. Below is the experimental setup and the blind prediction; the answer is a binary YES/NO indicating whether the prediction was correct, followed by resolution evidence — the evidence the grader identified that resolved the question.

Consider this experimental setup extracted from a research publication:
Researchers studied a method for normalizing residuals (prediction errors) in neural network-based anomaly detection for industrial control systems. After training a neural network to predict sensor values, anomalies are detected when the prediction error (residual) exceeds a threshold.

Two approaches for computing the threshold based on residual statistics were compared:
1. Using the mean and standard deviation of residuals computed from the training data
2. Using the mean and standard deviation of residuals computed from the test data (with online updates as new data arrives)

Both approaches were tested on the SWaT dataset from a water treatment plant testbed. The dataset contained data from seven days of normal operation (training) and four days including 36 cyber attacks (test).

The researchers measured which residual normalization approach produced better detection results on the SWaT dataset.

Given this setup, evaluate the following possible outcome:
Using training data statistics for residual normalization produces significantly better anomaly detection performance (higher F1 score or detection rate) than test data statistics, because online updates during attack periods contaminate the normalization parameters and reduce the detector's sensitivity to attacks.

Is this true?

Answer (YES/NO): NO